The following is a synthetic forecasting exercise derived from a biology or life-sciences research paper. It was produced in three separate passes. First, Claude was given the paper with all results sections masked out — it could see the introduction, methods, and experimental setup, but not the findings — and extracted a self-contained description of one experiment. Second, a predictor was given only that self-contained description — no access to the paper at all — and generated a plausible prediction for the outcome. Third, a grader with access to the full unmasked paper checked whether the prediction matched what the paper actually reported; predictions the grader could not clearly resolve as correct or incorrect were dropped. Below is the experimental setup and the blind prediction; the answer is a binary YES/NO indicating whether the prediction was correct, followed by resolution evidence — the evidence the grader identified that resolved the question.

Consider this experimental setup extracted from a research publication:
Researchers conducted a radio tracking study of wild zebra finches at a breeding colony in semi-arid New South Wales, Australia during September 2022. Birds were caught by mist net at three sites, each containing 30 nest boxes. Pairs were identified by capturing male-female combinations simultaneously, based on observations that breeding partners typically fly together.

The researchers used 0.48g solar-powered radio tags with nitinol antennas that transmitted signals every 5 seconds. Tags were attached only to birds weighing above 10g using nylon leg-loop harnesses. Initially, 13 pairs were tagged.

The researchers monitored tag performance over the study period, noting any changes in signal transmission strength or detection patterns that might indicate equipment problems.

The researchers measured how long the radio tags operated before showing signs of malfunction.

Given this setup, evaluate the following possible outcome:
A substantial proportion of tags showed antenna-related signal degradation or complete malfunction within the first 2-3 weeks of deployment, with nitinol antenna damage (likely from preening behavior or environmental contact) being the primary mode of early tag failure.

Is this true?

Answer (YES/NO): YES